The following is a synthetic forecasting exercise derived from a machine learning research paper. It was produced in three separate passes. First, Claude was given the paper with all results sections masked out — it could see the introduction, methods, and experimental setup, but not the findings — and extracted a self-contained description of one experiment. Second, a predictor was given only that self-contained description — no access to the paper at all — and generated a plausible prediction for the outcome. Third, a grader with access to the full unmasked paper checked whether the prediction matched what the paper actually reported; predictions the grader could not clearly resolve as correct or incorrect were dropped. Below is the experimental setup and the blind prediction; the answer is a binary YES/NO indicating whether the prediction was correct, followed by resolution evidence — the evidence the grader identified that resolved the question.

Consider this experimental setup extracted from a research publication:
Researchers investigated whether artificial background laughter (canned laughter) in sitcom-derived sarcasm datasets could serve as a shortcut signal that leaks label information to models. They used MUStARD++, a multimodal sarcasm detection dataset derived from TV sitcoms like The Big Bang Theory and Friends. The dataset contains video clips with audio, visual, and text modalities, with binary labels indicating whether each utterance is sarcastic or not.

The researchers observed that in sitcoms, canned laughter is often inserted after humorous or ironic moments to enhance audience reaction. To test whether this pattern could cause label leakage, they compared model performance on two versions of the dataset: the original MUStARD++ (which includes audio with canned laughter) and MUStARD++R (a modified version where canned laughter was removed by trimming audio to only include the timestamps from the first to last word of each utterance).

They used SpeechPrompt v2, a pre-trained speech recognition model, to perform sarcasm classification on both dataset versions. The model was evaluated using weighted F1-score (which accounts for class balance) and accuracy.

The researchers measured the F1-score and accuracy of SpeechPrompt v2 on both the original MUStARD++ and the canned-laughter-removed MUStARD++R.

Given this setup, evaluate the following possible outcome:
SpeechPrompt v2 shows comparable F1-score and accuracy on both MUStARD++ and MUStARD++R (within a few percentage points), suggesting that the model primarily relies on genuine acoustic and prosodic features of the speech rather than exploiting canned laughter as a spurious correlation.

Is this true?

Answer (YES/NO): NO